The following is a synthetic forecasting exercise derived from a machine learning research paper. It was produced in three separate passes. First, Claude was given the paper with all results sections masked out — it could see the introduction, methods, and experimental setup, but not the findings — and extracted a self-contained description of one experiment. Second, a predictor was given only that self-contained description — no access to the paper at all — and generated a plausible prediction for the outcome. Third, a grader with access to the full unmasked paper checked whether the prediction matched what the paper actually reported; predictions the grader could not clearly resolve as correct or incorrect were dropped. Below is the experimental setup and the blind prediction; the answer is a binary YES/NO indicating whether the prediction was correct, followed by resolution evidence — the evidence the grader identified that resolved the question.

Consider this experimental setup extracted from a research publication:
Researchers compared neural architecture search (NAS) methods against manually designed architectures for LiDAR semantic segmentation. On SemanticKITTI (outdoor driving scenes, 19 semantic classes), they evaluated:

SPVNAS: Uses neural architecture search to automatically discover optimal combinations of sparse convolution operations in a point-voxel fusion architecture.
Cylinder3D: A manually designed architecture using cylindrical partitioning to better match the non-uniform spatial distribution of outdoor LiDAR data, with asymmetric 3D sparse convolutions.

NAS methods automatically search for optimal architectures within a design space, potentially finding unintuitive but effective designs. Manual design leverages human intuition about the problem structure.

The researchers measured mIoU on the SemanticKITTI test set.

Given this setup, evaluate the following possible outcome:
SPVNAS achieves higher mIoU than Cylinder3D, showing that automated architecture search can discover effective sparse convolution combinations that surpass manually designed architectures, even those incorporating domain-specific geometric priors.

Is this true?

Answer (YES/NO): NO